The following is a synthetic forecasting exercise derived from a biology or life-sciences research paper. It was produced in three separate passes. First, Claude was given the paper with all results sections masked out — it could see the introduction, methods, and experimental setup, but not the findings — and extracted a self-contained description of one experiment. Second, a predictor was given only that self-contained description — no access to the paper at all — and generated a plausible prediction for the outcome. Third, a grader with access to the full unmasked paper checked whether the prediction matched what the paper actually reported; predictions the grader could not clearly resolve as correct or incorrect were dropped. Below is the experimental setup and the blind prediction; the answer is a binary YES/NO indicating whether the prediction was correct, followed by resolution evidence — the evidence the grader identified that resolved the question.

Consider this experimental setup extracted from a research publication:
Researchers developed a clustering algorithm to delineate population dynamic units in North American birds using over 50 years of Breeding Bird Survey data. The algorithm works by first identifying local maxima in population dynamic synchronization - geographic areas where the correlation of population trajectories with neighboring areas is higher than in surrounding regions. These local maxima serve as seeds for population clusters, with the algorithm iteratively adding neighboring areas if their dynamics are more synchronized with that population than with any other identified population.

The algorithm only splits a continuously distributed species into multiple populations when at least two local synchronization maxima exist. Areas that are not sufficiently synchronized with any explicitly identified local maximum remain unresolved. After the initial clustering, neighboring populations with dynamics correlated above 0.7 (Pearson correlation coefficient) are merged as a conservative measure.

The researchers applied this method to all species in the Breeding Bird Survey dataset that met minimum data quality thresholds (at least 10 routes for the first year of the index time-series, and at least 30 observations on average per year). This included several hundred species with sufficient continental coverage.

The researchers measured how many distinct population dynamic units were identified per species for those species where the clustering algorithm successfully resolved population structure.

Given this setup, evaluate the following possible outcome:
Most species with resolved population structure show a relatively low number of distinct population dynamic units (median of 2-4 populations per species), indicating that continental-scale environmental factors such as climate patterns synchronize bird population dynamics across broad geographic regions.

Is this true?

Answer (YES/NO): YES